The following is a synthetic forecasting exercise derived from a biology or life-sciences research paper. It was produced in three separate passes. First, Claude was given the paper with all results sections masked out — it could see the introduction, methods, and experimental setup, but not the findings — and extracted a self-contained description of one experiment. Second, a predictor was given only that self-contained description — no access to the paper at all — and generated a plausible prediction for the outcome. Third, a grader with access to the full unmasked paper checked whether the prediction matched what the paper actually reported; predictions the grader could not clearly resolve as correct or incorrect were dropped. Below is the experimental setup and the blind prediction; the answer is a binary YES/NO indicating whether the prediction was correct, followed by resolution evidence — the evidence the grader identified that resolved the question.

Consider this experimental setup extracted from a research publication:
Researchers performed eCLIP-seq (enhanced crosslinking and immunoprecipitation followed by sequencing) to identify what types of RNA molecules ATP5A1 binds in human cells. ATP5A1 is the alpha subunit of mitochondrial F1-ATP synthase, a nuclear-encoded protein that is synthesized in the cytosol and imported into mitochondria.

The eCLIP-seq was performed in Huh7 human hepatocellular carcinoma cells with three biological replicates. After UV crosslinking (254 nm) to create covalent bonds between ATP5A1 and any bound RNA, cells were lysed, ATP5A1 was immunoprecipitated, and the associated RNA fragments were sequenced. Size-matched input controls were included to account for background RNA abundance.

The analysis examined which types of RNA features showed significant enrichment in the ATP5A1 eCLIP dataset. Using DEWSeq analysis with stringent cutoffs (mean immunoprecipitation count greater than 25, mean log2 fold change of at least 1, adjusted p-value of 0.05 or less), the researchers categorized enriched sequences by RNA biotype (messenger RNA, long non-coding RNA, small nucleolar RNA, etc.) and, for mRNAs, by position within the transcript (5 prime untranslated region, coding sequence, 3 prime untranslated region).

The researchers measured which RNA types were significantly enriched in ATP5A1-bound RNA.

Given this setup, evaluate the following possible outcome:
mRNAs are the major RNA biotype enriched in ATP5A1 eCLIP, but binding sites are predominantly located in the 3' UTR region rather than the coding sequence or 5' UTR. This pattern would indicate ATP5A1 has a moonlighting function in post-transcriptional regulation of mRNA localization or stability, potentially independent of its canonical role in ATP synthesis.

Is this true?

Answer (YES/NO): NO